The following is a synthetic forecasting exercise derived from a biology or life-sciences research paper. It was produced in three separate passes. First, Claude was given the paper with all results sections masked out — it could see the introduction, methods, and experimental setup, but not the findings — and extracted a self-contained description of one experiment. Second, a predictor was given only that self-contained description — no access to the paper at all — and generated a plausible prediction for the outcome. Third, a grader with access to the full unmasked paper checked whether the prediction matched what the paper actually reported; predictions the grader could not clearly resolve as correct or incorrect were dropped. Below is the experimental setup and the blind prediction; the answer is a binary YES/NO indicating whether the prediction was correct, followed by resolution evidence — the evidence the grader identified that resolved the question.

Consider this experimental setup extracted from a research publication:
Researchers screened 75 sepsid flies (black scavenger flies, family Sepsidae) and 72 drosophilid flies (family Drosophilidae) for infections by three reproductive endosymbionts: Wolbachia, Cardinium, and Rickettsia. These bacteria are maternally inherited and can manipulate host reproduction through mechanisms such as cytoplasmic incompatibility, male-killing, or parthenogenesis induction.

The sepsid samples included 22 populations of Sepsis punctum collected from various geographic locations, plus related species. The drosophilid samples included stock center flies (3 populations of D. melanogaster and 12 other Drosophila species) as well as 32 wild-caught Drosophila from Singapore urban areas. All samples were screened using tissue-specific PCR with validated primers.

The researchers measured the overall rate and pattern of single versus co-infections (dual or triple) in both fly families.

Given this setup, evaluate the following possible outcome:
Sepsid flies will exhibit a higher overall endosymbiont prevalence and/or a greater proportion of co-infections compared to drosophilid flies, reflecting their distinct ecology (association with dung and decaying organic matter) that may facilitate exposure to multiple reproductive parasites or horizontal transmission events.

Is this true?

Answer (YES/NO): NO